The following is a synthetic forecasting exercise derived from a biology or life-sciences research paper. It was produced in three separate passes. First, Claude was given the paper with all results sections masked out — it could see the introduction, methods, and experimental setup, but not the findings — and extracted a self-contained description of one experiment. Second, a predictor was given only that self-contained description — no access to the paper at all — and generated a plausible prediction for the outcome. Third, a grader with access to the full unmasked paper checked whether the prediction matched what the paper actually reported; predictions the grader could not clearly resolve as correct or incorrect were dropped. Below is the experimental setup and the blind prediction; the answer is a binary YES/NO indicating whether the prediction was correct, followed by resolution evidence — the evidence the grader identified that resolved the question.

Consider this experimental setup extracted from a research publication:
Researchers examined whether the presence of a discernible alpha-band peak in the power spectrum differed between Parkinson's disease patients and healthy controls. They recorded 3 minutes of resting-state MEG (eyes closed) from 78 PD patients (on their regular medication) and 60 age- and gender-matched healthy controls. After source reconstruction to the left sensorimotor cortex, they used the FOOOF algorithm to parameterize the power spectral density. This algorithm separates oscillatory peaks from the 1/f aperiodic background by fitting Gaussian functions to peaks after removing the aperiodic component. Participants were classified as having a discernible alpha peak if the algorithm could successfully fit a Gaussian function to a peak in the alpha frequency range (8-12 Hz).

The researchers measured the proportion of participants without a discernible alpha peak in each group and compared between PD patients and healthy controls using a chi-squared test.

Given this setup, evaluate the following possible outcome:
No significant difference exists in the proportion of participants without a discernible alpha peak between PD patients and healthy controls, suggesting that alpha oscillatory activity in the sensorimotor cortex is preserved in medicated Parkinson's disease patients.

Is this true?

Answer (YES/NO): YES